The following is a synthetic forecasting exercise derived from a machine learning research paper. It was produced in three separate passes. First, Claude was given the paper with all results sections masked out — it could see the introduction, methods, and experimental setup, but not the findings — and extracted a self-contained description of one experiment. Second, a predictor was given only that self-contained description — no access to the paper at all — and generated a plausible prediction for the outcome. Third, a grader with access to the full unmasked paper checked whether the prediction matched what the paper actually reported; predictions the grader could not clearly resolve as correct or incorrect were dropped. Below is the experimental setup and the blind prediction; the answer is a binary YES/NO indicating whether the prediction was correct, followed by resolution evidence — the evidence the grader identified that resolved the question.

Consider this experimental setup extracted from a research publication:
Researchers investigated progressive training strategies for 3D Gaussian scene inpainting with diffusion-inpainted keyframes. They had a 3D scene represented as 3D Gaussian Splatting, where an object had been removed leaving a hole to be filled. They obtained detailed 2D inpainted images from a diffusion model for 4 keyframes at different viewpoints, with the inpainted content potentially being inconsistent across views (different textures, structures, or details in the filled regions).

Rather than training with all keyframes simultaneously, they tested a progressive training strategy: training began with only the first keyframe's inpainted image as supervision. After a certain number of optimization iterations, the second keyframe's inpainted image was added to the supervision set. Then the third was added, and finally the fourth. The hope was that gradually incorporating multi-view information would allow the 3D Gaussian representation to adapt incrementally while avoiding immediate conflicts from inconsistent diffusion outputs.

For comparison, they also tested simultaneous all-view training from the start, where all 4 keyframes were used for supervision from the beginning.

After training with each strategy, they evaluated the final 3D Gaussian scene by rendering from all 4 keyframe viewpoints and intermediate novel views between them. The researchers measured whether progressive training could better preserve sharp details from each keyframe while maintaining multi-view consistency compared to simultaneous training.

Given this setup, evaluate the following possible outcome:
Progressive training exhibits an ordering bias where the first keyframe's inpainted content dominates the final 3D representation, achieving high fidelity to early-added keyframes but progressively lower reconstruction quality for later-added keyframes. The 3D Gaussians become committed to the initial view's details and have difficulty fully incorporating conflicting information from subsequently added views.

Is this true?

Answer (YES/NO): NO